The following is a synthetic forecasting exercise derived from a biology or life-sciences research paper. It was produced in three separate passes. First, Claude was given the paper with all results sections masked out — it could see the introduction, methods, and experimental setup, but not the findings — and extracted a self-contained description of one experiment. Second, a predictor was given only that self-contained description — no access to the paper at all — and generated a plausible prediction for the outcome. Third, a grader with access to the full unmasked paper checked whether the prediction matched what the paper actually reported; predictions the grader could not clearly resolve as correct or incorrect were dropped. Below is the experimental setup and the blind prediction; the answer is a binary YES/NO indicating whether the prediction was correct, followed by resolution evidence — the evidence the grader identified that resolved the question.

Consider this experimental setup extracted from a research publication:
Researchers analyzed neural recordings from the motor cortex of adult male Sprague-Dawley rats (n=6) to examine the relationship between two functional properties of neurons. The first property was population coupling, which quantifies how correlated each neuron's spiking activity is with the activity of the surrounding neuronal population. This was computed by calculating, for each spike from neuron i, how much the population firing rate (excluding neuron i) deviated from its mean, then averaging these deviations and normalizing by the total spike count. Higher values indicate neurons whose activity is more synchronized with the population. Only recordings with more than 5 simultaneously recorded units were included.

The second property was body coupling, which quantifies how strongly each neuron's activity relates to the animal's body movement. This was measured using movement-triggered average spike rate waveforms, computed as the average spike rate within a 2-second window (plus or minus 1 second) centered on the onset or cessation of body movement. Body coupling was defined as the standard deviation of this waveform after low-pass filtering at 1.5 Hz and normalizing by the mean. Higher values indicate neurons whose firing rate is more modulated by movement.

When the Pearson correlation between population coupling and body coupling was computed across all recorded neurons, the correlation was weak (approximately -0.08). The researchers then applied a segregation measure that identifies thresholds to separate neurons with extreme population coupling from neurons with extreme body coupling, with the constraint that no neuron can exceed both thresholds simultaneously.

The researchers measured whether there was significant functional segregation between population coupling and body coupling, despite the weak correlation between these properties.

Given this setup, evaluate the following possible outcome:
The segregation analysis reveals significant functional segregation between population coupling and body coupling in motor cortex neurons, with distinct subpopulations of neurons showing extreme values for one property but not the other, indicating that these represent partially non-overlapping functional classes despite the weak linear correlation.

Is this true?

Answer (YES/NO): YES